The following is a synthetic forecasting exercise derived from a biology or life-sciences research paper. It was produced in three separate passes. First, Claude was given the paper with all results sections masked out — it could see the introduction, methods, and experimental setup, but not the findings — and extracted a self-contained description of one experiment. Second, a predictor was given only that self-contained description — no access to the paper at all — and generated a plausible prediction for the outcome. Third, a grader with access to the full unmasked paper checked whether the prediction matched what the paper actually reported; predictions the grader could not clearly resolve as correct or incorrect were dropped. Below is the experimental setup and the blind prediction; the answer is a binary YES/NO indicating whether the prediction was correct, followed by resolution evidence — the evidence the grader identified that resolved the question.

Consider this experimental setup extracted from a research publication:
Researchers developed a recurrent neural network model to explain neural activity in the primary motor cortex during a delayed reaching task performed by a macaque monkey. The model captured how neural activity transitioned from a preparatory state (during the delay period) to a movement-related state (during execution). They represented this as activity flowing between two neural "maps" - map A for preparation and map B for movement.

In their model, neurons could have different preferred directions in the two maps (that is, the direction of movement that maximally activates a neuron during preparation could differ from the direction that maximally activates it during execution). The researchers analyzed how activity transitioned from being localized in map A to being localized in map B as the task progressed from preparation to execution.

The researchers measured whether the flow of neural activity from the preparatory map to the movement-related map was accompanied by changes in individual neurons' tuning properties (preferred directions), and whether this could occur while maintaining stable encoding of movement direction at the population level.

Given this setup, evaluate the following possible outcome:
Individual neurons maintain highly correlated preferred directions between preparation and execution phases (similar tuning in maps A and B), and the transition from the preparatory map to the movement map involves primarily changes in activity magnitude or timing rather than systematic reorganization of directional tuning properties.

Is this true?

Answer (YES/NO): NO